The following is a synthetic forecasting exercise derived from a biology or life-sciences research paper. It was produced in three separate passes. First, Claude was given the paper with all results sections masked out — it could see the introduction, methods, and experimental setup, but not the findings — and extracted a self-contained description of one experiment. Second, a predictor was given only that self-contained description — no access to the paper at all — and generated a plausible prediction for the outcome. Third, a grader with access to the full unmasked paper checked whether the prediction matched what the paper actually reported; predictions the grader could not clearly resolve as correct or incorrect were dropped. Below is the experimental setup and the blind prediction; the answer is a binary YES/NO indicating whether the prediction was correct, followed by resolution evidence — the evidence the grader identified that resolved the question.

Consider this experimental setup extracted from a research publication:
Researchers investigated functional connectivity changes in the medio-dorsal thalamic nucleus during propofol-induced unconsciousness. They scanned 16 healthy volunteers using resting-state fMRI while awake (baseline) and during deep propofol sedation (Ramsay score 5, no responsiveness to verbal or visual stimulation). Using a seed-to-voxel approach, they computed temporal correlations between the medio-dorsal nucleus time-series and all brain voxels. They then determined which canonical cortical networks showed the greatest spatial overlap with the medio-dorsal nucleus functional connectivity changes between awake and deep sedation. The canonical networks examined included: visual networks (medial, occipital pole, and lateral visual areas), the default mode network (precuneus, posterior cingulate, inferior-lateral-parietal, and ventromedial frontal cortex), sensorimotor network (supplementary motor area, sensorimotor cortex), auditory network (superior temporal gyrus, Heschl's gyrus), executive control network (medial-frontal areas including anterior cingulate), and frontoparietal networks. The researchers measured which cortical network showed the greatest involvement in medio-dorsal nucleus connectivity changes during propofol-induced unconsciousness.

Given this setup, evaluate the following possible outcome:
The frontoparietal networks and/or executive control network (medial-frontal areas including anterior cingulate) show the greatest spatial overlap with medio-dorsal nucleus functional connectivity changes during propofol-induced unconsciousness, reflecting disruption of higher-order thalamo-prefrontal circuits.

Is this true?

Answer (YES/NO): NO